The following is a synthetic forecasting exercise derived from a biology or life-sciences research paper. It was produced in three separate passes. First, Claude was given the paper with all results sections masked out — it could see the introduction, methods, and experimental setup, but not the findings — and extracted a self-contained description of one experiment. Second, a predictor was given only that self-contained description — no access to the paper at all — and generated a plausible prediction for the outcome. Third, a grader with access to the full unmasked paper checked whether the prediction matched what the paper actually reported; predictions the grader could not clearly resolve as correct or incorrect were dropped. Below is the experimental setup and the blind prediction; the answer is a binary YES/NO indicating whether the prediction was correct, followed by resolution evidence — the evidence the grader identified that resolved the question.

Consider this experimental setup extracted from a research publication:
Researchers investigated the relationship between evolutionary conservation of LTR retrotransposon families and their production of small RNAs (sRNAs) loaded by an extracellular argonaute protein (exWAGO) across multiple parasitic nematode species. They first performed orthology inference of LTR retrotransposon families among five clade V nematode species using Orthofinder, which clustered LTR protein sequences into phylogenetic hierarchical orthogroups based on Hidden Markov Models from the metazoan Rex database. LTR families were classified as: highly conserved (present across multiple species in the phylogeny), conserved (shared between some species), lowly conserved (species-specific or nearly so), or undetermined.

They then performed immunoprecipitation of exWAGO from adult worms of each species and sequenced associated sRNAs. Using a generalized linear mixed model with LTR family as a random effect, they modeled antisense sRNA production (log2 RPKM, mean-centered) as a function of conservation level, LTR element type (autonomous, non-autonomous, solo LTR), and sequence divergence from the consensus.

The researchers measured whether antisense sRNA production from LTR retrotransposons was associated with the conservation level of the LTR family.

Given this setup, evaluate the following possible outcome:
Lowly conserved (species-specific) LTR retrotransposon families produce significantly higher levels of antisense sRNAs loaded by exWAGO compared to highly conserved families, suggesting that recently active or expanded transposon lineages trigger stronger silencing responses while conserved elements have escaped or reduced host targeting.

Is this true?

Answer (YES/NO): NO